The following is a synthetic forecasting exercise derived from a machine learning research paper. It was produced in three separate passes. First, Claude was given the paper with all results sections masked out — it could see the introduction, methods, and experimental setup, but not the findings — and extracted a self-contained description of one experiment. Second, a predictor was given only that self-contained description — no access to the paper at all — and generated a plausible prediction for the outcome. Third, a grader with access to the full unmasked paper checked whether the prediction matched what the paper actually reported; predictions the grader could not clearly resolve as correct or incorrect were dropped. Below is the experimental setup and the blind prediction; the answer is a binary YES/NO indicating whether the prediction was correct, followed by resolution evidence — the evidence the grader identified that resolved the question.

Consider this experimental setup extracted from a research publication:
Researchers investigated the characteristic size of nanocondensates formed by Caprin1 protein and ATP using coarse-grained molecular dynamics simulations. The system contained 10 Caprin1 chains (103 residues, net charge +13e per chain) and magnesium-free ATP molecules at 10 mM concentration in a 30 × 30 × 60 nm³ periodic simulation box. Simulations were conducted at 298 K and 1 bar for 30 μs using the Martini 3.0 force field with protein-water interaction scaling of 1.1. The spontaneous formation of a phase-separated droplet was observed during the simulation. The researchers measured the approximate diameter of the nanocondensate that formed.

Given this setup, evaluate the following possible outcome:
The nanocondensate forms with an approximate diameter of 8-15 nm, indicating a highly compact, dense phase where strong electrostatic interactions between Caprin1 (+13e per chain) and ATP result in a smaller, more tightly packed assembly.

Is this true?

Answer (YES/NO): NO